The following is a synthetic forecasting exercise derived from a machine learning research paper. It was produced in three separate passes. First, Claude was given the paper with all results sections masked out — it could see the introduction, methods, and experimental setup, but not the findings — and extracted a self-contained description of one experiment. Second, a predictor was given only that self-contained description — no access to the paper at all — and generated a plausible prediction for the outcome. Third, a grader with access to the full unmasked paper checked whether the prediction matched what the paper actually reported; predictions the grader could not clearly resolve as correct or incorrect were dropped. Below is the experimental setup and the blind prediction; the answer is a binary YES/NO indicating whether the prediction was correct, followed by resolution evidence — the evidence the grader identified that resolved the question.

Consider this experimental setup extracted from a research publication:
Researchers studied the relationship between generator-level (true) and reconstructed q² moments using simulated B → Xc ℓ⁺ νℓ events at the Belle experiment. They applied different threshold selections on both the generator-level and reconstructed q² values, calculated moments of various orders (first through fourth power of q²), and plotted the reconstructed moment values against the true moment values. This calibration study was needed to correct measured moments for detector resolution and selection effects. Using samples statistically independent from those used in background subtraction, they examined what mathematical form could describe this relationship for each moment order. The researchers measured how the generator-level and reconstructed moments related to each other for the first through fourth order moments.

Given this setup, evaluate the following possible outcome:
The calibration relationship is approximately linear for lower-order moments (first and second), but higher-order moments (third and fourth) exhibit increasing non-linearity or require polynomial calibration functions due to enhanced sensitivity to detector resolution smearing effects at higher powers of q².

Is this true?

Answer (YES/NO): NO